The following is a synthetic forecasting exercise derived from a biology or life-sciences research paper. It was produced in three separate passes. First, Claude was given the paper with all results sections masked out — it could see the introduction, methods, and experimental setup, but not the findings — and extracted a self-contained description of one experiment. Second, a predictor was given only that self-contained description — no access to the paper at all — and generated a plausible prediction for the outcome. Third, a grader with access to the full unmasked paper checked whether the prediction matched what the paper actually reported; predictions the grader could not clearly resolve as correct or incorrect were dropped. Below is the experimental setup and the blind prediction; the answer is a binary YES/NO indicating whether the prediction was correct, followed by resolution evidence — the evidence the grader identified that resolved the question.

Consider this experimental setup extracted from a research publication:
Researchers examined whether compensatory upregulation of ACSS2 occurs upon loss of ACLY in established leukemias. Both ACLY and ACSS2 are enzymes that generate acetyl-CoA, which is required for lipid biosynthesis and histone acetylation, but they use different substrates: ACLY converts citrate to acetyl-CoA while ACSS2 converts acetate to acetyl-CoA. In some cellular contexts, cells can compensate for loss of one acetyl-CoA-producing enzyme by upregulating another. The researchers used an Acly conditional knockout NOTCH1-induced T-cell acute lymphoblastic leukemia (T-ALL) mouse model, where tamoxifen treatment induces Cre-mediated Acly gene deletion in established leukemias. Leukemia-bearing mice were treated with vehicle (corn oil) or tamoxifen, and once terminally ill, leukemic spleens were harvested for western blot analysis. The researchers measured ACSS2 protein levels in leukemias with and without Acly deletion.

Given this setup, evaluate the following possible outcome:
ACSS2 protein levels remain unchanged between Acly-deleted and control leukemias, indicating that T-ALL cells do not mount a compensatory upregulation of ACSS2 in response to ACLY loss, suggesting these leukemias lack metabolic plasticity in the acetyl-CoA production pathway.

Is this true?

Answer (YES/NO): YES